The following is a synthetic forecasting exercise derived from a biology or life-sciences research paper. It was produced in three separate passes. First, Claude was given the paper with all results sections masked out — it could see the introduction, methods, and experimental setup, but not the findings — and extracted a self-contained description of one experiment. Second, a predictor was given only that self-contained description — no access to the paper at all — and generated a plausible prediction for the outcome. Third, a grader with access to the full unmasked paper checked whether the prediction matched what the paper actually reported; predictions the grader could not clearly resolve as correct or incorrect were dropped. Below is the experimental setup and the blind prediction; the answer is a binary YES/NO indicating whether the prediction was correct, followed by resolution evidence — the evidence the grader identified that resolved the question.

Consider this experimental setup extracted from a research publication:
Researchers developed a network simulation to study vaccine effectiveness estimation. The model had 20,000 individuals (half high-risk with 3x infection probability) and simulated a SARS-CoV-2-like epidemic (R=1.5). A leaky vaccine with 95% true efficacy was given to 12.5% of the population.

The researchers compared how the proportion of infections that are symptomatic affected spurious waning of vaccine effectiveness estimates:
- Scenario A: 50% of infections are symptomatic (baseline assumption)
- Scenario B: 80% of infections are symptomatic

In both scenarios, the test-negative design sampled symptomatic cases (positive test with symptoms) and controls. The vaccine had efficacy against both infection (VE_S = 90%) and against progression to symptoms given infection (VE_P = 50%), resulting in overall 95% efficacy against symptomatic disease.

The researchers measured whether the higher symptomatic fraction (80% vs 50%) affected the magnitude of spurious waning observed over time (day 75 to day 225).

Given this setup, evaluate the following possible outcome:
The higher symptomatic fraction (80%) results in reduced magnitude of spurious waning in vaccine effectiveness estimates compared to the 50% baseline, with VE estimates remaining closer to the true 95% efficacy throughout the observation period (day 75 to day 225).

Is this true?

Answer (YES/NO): YES